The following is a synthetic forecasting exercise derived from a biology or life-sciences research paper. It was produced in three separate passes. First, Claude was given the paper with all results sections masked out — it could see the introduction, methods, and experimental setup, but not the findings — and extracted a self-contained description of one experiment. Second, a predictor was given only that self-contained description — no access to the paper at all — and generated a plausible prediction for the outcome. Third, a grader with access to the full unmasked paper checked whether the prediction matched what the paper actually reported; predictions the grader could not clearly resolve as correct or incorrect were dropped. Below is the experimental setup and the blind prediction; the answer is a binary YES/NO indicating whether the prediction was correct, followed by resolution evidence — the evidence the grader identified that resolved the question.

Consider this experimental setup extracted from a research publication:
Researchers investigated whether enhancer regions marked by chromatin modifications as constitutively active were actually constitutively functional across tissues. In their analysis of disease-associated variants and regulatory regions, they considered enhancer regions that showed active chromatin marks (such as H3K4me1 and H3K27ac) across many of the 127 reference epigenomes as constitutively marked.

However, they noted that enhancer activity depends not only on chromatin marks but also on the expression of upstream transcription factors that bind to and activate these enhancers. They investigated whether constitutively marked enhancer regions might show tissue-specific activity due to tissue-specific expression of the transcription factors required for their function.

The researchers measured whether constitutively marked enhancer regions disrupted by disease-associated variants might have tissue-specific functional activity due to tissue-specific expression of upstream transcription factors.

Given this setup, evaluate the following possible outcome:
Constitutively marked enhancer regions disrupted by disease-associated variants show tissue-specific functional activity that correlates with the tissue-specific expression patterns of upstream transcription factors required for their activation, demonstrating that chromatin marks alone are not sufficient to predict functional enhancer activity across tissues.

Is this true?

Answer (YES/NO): YES